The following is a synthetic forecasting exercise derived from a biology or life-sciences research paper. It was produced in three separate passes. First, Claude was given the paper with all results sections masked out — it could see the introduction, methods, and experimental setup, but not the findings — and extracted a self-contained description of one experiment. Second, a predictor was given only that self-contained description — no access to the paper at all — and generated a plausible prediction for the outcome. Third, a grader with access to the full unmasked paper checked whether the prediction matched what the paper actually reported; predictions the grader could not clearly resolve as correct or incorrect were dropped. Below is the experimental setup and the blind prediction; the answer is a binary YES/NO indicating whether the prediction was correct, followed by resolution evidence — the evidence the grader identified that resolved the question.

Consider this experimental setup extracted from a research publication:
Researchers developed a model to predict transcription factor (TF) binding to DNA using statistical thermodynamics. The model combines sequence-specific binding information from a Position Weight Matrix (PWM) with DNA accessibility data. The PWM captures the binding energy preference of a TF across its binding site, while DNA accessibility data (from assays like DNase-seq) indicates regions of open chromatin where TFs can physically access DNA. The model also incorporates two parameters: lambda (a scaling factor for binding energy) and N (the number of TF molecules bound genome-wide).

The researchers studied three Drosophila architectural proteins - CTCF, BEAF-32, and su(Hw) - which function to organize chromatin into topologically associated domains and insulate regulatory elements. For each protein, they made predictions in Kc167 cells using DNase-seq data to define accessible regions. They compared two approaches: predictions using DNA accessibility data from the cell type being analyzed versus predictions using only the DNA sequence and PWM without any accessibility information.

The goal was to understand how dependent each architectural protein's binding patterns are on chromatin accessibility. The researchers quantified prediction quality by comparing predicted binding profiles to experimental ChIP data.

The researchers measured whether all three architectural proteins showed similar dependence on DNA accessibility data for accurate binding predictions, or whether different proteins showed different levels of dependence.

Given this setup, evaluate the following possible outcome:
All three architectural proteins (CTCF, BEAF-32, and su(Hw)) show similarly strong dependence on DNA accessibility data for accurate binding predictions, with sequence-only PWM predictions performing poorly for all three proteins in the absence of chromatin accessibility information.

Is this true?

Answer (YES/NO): NO